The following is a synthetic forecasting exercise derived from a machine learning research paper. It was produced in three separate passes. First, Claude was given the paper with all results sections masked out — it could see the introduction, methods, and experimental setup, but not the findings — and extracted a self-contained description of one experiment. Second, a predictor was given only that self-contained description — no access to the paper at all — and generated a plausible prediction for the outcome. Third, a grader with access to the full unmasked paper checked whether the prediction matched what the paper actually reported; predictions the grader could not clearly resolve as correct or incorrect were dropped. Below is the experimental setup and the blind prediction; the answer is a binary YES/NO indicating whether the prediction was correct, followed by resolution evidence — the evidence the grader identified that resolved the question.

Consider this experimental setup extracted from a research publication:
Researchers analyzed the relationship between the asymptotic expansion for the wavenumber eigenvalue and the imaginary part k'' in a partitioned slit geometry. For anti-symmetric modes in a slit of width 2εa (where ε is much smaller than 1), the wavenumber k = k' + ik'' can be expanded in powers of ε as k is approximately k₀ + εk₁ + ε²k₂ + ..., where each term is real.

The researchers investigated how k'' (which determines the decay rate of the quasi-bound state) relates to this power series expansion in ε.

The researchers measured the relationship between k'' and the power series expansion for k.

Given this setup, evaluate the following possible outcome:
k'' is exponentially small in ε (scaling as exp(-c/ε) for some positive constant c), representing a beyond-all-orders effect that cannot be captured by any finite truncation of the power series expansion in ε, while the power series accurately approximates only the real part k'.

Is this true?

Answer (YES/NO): YES